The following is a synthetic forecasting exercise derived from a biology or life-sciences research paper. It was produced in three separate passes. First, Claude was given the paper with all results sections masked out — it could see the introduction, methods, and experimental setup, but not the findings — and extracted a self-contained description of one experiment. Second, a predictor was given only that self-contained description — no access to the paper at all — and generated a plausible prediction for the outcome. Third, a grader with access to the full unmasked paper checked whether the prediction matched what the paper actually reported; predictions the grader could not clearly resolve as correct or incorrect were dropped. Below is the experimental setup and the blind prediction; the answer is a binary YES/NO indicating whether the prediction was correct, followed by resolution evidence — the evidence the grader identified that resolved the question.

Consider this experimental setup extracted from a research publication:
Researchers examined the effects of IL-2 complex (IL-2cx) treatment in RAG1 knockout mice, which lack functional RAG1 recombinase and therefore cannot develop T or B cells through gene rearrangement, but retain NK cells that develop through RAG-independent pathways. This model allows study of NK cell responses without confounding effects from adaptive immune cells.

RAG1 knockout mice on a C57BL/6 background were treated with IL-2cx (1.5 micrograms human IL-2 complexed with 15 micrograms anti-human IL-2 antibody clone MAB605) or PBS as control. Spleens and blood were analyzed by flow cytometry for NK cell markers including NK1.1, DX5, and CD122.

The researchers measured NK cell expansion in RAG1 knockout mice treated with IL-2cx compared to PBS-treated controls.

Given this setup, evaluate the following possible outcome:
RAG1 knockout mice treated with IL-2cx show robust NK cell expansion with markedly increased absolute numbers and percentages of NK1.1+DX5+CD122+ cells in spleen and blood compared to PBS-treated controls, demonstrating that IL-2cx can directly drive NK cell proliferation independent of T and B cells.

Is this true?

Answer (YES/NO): YES